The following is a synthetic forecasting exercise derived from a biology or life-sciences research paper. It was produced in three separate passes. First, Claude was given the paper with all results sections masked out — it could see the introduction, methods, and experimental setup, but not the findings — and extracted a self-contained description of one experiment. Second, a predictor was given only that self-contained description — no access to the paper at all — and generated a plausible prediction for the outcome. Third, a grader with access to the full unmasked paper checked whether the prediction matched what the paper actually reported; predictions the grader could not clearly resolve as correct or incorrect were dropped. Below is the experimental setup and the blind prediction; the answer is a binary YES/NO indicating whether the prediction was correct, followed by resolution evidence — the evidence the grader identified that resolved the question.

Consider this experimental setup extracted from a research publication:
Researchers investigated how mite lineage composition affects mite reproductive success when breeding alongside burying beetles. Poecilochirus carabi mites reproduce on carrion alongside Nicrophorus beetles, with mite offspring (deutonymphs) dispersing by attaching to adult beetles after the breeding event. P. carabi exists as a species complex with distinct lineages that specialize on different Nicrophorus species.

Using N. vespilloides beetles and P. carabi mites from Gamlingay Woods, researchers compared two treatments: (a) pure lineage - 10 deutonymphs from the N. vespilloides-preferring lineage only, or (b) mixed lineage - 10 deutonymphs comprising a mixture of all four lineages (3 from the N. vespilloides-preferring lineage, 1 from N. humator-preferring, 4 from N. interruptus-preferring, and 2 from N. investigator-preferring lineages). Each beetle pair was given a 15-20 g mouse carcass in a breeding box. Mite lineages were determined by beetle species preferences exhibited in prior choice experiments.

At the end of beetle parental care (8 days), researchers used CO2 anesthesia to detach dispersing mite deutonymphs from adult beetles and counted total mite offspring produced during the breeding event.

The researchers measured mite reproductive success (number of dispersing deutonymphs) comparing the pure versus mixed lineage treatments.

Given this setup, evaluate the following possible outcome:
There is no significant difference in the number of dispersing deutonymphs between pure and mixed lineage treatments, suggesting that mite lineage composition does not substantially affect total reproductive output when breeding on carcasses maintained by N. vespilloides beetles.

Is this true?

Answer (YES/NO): NO